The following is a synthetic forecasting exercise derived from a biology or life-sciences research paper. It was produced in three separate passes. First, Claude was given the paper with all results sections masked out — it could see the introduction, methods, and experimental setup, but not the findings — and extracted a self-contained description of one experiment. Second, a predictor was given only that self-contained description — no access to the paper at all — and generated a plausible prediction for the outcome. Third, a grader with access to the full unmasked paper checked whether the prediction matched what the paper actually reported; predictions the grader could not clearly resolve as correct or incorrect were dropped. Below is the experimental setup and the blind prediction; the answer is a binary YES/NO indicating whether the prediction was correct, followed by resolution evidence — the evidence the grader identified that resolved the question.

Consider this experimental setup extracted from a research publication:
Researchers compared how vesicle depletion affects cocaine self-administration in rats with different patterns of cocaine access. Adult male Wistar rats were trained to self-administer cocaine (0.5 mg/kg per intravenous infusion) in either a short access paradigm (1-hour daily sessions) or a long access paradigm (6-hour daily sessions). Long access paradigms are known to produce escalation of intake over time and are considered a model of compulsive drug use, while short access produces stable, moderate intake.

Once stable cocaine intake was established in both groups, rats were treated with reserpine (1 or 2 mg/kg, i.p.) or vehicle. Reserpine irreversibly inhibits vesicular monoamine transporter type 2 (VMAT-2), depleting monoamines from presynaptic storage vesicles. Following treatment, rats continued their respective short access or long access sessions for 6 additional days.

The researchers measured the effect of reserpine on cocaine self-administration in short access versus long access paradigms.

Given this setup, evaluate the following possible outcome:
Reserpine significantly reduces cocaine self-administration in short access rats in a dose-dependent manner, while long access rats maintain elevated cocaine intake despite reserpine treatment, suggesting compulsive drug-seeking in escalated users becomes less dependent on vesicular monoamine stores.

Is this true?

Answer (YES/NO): NO